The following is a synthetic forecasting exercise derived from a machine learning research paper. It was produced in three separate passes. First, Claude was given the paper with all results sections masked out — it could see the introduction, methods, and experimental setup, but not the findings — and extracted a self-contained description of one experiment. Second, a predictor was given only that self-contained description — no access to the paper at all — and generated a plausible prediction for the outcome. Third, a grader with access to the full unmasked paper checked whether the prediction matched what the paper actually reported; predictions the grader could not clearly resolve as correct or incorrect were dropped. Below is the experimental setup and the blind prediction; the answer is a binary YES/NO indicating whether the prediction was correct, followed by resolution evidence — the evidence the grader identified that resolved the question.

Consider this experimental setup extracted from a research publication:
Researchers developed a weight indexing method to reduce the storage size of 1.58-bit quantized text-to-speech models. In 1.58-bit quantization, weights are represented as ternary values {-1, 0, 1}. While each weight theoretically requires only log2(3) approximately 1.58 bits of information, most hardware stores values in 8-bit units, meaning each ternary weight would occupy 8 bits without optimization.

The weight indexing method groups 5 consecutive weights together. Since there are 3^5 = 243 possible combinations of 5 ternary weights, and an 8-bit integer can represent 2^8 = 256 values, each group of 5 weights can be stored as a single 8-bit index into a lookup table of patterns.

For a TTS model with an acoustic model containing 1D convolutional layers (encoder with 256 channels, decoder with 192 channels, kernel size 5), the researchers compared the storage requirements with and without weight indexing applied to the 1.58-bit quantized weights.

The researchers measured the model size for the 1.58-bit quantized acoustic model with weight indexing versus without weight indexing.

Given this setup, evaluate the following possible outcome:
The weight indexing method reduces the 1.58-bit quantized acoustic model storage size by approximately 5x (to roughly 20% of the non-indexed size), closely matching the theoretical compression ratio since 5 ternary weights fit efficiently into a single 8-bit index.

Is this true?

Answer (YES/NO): YES